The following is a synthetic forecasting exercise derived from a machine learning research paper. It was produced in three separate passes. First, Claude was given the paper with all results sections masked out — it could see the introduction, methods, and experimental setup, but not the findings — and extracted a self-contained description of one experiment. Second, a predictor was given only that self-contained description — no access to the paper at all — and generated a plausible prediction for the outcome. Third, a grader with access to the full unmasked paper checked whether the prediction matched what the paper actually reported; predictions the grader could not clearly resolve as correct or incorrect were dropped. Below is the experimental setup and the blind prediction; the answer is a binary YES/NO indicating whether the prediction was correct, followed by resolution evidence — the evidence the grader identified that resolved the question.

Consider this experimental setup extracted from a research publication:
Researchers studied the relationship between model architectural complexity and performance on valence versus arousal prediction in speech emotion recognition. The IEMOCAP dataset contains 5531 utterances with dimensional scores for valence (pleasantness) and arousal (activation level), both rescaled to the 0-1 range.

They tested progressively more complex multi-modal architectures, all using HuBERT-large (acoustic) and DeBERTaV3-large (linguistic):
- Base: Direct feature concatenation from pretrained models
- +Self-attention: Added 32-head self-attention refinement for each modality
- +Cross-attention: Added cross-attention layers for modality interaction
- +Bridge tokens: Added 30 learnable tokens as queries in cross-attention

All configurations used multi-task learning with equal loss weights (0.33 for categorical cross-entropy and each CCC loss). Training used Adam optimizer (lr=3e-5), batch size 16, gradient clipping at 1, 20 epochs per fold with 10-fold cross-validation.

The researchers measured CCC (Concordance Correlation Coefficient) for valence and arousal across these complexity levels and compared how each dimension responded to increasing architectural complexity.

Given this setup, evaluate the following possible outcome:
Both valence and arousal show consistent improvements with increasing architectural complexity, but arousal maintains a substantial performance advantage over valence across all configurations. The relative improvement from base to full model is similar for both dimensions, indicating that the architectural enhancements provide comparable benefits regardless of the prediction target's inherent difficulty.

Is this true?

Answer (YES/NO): NO